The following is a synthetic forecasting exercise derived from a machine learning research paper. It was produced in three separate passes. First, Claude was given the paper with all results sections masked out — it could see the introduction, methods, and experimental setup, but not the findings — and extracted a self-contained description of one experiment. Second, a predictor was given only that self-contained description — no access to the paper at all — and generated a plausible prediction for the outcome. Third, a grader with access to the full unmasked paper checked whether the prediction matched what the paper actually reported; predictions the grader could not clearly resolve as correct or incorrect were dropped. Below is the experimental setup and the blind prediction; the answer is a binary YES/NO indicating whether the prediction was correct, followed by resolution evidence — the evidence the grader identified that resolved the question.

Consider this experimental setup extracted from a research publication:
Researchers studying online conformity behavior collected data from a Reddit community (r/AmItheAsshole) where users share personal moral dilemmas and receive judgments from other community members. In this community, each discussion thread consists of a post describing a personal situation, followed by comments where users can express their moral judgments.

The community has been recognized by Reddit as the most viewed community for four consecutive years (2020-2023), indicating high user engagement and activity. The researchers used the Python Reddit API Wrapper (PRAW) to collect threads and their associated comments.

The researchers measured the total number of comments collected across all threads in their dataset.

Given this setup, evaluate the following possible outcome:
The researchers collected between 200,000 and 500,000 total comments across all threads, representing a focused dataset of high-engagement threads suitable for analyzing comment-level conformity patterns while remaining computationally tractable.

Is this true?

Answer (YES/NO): NO